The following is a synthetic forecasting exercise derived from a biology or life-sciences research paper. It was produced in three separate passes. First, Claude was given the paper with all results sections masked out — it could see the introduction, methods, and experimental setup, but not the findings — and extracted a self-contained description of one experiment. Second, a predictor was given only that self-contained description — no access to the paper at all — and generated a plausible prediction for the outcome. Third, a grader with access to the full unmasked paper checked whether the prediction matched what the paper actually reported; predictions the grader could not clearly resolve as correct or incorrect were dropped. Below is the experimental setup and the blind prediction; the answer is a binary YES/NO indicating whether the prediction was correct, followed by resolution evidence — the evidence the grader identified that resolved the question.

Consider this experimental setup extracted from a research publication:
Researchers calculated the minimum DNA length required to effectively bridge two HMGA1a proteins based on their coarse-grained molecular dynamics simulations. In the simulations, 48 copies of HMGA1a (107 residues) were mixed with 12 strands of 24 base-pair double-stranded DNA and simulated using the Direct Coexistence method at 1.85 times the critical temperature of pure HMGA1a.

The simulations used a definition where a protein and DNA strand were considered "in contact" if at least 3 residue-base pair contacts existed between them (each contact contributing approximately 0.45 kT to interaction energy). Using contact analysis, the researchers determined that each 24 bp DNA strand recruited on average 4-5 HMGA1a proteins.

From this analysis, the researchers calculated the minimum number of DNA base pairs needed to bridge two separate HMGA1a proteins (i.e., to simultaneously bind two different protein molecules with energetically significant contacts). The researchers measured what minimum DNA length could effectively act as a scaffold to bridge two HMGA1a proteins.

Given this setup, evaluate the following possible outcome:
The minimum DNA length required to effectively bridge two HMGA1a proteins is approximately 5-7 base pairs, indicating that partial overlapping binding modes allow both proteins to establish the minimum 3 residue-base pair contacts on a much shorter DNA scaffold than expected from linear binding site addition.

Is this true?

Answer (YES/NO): NO